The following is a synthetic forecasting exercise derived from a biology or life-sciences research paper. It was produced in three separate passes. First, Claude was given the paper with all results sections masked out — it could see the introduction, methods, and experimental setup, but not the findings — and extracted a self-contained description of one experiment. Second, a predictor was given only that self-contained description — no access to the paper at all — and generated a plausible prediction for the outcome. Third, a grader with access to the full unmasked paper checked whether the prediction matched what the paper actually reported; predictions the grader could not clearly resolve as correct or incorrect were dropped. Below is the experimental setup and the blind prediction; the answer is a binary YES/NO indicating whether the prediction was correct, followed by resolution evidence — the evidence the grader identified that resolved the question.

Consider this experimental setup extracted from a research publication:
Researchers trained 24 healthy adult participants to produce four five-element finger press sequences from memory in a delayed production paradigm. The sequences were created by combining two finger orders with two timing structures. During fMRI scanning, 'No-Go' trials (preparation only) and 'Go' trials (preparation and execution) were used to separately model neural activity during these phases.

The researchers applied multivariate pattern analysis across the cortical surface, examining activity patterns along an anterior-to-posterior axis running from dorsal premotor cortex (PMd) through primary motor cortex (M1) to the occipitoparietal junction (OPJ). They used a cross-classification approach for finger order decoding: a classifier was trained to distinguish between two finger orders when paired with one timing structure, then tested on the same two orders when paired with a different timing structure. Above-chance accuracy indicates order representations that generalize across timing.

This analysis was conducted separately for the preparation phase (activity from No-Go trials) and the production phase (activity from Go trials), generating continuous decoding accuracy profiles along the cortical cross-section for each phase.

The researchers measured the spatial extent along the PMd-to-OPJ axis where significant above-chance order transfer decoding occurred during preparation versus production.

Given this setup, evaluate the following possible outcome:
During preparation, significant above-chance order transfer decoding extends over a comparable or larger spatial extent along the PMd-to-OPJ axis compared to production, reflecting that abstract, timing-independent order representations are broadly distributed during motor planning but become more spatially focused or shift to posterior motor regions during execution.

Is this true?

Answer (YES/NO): NO